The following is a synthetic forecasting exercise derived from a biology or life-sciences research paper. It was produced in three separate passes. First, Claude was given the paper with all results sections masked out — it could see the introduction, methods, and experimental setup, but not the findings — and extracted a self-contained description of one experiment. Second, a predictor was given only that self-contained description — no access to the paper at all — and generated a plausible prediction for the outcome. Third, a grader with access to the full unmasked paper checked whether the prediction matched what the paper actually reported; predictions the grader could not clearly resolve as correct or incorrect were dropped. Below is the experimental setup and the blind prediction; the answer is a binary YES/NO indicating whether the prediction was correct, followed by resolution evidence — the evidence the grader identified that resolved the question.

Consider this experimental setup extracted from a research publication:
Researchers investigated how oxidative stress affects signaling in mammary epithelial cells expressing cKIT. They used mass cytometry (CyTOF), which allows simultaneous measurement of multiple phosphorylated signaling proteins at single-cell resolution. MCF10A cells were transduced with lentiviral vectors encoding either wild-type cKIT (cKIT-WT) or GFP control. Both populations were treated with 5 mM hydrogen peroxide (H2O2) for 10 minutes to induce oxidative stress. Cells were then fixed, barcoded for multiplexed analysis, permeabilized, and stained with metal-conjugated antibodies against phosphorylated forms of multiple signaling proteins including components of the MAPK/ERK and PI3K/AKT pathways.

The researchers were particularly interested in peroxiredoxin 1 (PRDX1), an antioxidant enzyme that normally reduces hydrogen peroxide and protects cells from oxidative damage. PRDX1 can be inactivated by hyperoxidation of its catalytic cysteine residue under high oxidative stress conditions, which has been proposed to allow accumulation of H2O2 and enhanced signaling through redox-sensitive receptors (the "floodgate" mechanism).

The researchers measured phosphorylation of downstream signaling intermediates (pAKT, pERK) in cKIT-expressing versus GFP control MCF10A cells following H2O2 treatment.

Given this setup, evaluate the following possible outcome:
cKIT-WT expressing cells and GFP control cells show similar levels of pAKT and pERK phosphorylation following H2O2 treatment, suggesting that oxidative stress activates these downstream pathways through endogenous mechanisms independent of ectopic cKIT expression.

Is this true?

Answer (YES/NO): NO